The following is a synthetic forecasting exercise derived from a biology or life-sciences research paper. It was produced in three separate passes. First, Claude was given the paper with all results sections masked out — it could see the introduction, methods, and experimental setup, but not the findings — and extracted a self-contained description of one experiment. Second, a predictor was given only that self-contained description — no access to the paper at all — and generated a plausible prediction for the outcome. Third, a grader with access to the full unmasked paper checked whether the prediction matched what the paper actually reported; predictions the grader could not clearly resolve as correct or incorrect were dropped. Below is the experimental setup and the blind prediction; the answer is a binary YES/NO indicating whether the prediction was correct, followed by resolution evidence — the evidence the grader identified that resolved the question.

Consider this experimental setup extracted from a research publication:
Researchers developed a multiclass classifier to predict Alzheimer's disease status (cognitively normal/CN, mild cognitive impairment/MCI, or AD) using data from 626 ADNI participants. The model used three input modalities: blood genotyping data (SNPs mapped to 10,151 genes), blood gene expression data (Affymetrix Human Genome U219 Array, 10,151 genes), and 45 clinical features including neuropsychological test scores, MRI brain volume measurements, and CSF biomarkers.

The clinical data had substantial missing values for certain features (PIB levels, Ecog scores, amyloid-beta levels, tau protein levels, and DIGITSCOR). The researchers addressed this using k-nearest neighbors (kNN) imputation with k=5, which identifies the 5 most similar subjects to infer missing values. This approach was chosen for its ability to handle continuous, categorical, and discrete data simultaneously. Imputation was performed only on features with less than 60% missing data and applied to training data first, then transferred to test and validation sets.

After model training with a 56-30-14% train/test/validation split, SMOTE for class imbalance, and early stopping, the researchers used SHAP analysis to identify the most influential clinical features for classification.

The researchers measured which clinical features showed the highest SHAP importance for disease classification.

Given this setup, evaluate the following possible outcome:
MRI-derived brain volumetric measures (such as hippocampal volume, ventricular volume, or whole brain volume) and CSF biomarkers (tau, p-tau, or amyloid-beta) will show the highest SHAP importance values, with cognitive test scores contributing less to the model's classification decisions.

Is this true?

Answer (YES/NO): NO